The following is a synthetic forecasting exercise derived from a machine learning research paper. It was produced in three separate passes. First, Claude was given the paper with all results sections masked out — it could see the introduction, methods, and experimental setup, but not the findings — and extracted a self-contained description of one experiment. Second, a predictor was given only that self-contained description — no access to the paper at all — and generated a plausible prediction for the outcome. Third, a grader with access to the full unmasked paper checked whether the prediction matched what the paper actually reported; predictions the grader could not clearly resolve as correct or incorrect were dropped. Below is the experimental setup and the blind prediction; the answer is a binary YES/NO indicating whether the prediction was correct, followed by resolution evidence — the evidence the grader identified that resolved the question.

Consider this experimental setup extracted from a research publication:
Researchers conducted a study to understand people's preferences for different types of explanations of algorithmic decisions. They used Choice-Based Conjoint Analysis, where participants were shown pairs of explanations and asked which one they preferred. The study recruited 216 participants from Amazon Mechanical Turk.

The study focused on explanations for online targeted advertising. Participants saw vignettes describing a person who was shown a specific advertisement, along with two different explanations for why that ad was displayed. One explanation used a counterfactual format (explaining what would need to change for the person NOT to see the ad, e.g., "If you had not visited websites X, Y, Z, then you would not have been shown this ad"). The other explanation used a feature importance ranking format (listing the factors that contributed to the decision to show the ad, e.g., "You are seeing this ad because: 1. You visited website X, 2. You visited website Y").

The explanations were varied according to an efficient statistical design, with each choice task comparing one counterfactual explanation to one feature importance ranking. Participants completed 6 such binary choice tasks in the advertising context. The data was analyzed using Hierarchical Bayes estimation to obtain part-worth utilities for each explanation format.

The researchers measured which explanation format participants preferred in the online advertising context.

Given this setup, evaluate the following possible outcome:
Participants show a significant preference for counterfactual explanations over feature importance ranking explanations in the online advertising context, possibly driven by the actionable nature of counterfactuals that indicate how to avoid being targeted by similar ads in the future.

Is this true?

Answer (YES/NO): NO